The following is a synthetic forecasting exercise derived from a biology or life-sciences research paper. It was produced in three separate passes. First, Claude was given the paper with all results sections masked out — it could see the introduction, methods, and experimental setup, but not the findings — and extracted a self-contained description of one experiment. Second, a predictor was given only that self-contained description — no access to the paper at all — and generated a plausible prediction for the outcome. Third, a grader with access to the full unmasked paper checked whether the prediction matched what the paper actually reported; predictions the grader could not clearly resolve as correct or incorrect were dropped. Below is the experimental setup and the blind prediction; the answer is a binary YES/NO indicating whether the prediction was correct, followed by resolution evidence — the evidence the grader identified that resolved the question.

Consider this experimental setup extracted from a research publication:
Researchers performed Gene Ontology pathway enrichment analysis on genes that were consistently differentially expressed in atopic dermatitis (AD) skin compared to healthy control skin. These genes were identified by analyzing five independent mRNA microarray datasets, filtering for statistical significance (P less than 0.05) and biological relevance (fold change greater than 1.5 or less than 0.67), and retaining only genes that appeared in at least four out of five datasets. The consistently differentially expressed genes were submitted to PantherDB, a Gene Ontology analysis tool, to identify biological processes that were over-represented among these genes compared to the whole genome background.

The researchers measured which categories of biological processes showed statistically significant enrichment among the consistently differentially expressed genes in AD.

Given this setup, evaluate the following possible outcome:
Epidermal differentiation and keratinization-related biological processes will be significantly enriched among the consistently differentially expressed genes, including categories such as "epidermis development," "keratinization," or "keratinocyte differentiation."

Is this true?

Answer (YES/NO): NO